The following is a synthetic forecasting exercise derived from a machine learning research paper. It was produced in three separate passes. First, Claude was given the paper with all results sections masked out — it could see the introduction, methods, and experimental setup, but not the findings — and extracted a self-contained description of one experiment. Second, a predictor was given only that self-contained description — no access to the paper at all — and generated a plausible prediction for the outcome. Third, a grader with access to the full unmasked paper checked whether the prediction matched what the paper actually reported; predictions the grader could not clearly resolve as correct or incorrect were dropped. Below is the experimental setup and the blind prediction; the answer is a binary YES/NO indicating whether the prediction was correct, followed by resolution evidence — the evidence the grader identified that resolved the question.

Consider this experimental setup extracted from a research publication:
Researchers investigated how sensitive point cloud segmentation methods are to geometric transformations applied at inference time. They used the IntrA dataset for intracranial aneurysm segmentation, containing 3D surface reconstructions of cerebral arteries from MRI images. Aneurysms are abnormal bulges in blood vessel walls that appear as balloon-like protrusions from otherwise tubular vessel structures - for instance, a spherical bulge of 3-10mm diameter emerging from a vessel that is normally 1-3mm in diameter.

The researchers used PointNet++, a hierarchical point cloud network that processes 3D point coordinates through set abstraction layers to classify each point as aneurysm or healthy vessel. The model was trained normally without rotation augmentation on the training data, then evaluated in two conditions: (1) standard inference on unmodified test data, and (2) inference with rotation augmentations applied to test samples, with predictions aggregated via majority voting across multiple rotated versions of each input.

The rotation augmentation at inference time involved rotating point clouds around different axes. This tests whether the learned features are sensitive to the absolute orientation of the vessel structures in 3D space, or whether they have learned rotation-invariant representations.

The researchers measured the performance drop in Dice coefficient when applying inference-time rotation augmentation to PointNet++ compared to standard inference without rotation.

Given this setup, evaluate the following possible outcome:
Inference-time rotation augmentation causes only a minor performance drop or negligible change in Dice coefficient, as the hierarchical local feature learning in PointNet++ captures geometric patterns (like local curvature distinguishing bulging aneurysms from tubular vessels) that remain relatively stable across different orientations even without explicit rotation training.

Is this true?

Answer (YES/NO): NO